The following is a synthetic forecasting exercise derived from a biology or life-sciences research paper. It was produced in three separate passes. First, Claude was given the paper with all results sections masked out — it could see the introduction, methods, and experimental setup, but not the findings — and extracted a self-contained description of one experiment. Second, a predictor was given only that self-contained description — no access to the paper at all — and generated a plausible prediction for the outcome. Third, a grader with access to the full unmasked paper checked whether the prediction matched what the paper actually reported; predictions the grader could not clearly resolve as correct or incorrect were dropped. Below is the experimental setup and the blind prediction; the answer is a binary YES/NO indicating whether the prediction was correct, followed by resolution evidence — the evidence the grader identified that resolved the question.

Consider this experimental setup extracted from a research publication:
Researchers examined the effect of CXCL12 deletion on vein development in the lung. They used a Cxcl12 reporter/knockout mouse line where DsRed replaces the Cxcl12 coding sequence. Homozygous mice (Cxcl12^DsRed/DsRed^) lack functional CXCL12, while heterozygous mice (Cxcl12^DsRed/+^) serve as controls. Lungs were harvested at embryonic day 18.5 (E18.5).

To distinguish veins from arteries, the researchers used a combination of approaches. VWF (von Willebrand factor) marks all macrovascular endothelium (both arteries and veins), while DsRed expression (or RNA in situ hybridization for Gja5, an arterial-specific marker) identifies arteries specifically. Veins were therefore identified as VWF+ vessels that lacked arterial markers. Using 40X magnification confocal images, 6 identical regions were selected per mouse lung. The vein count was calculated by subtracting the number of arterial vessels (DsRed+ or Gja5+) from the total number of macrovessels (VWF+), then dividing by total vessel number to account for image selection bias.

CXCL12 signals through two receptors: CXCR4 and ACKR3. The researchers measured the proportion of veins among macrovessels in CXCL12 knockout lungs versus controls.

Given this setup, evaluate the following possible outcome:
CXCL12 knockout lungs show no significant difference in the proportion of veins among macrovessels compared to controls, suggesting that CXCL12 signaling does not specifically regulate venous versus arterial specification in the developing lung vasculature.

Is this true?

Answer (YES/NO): NO